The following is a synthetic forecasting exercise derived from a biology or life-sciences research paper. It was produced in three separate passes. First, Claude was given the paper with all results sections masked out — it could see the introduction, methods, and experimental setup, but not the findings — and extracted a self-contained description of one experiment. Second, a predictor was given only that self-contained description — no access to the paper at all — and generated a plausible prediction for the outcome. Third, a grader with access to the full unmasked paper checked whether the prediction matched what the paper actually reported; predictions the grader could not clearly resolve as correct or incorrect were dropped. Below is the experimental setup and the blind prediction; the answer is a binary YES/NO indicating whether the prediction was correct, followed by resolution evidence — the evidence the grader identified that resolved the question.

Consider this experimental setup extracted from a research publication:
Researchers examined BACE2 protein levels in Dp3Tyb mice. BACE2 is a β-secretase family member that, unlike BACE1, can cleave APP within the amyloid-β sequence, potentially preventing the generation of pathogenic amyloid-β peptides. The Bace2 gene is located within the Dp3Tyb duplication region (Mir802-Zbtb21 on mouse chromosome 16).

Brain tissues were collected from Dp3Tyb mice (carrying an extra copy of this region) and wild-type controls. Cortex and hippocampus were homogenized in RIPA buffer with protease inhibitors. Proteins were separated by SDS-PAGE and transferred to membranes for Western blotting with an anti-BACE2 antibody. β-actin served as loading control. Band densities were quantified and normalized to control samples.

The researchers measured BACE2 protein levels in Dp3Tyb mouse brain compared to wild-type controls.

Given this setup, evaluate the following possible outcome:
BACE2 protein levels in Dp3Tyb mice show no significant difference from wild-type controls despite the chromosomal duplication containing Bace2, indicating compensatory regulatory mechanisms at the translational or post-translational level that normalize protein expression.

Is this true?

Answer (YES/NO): NO